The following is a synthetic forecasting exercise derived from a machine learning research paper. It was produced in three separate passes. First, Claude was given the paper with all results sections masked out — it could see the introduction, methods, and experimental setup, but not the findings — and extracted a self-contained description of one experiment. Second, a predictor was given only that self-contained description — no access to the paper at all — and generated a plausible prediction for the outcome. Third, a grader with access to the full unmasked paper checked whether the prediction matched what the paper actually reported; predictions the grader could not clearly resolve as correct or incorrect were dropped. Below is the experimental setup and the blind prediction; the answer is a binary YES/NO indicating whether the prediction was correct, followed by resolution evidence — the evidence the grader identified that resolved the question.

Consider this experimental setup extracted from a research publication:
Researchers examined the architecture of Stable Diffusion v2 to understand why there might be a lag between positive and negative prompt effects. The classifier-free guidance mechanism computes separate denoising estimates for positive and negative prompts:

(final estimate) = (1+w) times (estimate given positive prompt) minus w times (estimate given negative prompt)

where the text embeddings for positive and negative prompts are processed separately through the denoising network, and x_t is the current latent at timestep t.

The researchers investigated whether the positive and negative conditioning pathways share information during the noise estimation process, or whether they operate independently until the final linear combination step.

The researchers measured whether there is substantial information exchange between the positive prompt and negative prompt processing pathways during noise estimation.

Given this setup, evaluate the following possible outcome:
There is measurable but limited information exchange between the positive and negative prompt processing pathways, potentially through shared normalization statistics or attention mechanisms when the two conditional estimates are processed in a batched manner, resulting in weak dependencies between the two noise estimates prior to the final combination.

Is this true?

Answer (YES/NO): NO